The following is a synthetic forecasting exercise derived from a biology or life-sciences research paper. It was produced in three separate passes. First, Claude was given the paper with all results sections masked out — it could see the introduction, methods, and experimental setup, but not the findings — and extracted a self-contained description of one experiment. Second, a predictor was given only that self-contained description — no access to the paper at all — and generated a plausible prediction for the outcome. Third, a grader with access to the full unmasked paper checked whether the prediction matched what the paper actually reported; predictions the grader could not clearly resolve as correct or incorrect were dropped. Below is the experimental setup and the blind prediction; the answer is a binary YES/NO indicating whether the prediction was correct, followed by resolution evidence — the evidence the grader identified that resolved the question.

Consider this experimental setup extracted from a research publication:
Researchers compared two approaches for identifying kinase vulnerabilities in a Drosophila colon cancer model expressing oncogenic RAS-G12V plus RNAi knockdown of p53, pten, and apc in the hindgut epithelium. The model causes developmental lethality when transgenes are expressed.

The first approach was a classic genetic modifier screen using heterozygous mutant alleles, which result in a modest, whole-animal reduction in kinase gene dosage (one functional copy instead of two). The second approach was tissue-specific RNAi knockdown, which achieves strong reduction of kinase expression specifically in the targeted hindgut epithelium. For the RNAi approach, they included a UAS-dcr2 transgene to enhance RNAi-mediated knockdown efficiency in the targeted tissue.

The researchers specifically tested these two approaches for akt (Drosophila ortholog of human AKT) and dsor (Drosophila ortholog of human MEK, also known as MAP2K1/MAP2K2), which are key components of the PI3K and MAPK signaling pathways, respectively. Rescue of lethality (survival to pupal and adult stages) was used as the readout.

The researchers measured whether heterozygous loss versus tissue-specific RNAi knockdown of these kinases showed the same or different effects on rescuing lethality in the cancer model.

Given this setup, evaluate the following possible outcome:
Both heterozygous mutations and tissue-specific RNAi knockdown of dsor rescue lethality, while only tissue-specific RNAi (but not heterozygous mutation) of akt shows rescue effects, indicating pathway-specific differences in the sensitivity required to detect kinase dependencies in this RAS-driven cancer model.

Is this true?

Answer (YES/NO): NO